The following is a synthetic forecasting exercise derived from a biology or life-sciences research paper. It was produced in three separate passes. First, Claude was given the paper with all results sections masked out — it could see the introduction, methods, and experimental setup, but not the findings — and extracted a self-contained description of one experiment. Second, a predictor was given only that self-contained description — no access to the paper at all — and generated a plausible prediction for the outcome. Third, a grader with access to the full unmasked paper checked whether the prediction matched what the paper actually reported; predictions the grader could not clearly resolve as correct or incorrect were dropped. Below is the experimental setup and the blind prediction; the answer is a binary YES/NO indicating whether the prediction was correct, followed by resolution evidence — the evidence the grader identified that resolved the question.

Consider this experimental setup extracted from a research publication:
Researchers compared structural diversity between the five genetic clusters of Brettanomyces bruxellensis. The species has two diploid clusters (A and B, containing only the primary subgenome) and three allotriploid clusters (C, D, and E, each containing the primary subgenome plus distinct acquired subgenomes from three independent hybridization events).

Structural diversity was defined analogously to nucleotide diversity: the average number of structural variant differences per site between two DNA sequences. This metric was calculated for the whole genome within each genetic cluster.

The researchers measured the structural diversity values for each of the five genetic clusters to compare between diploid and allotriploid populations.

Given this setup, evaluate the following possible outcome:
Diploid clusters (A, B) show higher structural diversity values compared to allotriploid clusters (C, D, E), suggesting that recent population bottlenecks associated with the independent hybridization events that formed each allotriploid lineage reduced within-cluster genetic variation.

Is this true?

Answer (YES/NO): NO